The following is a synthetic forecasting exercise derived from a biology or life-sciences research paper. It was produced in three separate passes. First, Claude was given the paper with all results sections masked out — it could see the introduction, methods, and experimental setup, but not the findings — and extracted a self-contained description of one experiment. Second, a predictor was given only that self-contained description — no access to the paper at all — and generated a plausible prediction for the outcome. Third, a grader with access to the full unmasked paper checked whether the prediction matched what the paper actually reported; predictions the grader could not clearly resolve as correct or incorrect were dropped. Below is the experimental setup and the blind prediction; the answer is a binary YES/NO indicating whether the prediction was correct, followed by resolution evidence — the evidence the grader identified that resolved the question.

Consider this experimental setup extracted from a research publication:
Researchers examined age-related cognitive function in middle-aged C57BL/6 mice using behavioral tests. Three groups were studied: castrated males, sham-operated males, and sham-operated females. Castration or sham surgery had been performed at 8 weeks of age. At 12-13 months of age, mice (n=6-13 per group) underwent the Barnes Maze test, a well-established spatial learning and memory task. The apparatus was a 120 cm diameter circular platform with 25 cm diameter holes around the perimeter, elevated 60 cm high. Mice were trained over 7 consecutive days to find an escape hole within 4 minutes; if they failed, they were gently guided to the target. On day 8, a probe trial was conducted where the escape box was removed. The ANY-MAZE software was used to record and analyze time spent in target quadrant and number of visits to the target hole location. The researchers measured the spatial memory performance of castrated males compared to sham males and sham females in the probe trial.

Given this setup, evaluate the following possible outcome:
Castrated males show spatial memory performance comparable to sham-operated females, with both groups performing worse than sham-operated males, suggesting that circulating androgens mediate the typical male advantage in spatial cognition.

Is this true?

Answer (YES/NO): NO